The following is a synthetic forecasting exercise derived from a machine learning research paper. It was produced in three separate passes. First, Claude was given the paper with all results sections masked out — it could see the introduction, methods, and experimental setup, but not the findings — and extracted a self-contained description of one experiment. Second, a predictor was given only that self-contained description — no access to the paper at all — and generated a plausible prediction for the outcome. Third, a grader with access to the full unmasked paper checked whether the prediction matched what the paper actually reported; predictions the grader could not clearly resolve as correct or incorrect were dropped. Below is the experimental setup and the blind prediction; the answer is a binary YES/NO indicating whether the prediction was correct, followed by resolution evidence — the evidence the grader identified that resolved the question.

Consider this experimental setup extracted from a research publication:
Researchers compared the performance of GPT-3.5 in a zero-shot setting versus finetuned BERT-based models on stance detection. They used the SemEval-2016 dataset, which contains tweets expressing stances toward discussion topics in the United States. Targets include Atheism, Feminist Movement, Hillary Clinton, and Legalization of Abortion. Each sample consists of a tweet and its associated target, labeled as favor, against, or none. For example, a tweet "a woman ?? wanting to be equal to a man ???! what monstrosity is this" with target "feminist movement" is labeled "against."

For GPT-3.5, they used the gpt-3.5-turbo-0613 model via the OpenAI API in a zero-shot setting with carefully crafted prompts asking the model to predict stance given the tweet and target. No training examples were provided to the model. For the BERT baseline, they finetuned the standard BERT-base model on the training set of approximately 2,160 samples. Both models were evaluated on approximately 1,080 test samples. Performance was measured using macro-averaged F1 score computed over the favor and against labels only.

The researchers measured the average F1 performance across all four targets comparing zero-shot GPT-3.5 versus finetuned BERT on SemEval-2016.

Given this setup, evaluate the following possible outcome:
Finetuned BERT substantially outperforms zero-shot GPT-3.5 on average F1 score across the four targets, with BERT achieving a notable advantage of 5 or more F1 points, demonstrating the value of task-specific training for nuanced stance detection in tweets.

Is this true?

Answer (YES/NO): NO